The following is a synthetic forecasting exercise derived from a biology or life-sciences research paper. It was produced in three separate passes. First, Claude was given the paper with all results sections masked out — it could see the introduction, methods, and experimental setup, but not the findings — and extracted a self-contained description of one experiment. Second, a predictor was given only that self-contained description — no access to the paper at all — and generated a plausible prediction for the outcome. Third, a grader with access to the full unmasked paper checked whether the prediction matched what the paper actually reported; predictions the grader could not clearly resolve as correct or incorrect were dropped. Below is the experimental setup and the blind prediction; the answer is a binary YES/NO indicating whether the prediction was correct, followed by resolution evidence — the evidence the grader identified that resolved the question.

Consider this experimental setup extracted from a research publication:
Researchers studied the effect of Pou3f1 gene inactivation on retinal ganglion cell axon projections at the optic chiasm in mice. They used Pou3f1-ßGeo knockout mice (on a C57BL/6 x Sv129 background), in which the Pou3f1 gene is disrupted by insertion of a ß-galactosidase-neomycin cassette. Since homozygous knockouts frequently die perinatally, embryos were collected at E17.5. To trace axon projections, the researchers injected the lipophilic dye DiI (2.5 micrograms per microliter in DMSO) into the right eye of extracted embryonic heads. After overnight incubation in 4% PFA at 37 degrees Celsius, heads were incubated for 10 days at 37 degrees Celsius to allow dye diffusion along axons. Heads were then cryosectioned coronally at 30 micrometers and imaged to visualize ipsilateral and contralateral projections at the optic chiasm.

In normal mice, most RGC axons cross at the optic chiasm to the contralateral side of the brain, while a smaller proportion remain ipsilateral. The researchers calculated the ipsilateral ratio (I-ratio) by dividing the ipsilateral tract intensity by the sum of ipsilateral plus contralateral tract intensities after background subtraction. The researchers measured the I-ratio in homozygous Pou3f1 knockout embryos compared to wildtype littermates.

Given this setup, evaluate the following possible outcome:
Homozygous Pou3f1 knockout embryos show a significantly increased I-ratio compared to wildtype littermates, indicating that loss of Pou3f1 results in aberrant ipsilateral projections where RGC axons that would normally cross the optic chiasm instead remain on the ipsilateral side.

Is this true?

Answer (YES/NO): YES